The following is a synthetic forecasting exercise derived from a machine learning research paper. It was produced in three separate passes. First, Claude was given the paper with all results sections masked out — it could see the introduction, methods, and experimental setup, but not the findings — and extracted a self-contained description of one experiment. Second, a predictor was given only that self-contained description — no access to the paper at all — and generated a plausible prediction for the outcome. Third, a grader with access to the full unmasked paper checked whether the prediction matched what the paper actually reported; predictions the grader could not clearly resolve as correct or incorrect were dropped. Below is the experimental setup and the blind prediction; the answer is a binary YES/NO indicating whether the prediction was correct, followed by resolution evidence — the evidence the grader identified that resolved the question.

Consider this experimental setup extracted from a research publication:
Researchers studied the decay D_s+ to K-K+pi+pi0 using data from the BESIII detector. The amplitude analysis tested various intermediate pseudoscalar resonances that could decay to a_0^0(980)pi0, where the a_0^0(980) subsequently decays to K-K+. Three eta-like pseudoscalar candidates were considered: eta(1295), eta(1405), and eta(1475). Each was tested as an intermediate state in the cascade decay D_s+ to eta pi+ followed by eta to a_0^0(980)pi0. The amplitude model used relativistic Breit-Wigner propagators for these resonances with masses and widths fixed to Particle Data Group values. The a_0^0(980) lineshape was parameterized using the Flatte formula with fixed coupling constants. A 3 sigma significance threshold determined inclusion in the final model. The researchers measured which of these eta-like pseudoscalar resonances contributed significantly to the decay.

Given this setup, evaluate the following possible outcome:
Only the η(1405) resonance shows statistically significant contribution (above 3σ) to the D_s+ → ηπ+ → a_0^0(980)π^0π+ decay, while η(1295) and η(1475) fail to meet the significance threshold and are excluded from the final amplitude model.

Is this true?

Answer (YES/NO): NO